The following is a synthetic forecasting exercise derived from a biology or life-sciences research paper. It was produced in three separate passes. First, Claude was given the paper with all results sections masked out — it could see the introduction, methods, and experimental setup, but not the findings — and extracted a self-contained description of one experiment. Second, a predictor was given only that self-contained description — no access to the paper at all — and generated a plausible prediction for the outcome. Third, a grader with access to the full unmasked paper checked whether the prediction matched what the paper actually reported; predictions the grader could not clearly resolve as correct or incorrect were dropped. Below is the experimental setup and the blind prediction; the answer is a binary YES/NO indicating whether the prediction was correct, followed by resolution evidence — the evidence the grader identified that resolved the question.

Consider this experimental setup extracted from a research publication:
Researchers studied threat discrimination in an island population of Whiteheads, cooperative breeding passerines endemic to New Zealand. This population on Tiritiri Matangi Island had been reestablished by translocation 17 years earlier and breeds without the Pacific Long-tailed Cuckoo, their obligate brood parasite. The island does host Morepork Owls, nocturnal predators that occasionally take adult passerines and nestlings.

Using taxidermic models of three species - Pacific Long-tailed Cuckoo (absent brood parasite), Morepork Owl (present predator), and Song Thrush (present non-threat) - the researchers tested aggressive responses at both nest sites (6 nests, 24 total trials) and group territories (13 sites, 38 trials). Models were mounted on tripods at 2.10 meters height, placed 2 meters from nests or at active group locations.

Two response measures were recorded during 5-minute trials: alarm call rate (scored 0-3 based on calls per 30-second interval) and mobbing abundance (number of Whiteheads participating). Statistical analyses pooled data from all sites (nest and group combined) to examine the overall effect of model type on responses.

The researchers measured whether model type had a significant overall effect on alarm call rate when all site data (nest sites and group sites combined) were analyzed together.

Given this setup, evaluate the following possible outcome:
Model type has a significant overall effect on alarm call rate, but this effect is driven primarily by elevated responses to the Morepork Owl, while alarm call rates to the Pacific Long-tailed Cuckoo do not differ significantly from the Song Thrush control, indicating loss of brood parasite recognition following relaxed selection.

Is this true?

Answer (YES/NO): NO